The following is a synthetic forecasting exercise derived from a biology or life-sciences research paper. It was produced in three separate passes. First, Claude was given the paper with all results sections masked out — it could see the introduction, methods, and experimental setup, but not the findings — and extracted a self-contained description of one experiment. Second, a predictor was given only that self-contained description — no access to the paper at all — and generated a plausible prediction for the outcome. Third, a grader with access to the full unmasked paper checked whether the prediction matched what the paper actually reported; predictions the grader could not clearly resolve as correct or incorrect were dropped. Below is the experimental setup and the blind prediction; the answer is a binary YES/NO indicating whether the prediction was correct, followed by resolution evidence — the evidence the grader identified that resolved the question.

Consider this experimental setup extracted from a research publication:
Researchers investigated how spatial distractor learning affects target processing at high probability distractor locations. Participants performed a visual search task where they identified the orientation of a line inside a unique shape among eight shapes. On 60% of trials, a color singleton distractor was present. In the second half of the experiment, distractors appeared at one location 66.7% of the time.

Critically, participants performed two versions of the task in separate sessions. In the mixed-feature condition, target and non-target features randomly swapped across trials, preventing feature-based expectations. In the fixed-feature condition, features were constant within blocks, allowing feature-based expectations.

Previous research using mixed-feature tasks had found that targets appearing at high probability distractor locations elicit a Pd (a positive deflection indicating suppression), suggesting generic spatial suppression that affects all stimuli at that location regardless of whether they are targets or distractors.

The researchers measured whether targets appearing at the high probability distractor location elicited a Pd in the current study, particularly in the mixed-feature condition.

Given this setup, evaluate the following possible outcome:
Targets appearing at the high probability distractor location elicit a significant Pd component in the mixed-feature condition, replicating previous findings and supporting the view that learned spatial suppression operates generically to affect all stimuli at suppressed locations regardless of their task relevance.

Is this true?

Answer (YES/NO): NO